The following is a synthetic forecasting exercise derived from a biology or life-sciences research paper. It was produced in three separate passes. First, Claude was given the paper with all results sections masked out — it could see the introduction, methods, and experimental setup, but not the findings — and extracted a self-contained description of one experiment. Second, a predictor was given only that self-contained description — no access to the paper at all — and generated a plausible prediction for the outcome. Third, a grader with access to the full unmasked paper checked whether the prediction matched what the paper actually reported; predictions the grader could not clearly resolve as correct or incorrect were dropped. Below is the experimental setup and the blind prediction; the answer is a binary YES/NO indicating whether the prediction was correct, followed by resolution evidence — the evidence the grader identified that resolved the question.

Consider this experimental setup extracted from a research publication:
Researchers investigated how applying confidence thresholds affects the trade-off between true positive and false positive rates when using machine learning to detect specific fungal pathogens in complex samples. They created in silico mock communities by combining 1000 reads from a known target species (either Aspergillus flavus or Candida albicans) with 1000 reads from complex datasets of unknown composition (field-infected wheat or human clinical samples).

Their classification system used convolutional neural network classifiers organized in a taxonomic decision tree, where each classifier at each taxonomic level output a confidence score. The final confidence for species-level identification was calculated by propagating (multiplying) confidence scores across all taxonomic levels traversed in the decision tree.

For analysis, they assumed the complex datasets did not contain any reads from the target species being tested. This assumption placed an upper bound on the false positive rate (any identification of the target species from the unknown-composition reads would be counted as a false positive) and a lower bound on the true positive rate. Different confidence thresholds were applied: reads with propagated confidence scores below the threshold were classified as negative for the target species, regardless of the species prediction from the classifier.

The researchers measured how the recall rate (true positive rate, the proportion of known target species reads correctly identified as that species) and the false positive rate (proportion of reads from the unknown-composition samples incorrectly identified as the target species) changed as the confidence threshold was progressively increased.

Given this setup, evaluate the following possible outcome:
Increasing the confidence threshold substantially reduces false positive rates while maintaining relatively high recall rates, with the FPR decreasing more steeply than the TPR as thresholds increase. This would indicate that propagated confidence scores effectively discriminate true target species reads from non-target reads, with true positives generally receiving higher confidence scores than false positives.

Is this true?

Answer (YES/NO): YES